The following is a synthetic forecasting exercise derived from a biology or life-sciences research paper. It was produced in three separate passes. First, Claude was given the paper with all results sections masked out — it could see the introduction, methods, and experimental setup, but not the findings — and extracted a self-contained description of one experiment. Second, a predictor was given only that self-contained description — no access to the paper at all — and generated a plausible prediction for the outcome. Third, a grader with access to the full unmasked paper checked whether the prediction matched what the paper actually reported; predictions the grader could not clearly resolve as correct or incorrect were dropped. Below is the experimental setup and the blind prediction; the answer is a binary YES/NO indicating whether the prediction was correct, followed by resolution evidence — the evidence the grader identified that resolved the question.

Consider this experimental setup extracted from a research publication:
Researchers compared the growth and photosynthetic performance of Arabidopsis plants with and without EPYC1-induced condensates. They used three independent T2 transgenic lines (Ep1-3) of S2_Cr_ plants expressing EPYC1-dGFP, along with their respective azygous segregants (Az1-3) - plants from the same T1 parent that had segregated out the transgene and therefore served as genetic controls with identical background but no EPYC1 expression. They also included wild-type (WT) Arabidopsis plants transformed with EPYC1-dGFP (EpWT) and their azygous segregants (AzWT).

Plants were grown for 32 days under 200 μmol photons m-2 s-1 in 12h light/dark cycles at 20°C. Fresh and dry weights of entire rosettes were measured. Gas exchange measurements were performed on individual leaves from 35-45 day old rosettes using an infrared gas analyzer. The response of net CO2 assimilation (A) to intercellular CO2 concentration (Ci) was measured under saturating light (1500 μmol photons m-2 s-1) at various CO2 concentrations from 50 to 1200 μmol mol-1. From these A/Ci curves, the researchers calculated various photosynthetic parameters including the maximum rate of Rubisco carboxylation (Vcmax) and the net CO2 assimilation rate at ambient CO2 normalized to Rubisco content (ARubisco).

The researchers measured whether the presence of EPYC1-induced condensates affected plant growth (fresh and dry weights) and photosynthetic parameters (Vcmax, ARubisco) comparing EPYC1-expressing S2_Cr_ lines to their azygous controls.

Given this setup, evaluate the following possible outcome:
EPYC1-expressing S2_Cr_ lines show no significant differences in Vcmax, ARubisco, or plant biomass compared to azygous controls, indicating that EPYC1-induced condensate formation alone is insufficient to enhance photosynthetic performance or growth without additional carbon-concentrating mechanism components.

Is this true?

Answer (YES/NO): YES